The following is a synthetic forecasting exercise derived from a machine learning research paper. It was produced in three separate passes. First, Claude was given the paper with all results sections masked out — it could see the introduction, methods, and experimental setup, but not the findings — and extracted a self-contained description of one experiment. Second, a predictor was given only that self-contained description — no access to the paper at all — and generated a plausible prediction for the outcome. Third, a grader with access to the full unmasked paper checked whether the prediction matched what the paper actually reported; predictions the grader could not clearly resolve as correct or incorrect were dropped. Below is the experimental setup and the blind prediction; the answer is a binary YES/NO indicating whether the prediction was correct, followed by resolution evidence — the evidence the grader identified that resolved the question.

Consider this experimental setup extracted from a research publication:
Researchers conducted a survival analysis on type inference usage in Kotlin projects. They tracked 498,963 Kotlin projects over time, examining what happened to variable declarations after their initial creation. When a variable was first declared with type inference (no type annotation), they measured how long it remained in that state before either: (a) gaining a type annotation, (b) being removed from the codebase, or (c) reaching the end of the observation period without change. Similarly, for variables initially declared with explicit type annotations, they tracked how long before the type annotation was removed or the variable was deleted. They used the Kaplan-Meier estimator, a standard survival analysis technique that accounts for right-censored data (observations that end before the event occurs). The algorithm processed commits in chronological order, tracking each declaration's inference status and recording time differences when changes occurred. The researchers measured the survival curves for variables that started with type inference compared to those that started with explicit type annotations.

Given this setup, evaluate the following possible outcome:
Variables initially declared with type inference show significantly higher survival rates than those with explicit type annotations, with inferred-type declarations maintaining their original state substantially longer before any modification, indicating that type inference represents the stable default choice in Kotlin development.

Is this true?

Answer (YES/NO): NO